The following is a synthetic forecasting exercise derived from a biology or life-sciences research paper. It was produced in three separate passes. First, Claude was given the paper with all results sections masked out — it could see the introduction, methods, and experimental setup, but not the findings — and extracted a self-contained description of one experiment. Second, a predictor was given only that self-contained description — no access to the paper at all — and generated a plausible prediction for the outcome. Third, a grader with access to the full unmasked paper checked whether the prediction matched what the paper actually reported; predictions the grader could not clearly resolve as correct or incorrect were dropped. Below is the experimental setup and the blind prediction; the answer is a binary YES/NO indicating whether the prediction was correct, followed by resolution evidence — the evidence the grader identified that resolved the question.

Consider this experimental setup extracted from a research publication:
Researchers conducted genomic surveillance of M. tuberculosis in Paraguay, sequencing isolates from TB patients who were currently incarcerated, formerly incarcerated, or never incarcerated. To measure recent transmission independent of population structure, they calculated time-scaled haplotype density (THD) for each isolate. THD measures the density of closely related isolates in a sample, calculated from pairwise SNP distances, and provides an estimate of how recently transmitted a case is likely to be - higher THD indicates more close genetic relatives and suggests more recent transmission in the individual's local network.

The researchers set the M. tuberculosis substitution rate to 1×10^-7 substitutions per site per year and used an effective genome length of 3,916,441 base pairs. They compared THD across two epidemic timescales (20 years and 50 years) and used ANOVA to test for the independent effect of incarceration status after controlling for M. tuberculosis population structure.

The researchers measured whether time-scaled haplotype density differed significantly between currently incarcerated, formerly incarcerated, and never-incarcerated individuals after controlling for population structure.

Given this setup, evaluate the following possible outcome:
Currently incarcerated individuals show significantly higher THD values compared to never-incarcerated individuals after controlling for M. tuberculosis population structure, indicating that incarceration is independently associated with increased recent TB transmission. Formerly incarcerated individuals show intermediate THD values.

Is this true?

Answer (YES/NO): NO